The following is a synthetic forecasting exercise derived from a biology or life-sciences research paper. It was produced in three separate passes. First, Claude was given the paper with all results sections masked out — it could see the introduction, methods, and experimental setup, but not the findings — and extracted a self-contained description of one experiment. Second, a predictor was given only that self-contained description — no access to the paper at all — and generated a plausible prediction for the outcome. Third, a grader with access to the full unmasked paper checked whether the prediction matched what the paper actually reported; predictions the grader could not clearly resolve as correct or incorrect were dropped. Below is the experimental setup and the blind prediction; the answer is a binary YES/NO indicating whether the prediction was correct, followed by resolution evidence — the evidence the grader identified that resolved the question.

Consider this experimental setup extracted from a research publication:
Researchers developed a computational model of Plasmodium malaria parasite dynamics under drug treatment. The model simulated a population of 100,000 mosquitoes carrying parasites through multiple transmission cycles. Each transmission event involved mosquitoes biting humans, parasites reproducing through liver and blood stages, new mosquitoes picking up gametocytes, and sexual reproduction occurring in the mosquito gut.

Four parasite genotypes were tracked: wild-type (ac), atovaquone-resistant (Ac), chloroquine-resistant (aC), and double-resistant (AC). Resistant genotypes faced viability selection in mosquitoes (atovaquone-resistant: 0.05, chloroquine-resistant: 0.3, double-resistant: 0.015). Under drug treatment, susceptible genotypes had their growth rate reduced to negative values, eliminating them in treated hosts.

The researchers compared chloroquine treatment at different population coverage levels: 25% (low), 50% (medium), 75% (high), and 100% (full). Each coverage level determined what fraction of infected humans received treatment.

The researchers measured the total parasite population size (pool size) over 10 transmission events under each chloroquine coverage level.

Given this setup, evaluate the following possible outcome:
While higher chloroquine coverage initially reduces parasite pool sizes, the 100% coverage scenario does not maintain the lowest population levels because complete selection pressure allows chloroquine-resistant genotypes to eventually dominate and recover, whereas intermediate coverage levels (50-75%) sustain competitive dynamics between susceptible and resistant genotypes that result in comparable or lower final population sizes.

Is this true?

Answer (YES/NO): NO